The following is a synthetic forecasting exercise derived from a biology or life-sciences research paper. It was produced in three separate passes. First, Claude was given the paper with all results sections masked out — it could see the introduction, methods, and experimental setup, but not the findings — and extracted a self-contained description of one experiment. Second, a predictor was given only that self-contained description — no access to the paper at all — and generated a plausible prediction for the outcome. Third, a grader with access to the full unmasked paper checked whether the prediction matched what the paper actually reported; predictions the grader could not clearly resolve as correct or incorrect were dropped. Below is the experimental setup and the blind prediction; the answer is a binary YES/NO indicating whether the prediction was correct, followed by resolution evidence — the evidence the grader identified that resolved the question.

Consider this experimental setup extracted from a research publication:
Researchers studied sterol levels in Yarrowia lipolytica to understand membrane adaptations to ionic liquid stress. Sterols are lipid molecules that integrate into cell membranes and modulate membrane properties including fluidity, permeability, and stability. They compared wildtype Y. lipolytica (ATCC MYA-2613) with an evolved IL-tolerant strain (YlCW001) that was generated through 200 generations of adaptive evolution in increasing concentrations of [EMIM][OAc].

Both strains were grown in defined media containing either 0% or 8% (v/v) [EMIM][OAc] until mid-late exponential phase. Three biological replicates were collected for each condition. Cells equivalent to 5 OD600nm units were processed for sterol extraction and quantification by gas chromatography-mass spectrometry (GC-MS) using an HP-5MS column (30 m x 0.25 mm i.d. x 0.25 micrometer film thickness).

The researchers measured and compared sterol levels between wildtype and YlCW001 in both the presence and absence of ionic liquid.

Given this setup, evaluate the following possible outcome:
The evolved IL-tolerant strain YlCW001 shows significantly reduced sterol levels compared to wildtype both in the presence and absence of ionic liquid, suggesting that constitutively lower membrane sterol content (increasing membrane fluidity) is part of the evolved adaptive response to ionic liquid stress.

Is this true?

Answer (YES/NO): NO